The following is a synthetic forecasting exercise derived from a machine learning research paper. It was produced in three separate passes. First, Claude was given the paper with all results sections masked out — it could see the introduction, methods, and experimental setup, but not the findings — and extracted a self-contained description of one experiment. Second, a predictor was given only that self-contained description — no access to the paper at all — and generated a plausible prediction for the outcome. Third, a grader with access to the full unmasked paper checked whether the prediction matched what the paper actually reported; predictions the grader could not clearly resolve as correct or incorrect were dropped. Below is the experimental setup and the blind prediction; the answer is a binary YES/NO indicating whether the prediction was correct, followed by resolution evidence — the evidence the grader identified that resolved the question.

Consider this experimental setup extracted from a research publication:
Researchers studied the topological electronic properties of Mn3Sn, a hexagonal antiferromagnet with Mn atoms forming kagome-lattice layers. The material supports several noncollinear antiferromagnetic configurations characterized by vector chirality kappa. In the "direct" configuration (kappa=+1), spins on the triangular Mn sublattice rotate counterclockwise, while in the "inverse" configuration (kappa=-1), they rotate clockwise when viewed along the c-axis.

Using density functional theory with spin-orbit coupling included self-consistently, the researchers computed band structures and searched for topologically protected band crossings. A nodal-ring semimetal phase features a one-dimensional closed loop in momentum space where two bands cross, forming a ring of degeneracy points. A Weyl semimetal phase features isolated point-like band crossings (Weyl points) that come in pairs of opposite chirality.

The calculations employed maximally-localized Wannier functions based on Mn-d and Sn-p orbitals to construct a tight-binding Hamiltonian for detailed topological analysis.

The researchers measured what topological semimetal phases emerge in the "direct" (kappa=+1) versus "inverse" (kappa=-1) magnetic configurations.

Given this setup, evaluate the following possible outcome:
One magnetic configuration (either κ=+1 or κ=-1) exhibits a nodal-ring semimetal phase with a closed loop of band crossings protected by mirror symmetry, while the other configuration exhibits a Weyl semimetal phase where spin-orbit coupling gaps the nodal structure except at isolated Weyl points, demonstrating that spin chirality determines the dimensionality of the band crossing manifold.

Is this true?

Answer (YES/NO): YES